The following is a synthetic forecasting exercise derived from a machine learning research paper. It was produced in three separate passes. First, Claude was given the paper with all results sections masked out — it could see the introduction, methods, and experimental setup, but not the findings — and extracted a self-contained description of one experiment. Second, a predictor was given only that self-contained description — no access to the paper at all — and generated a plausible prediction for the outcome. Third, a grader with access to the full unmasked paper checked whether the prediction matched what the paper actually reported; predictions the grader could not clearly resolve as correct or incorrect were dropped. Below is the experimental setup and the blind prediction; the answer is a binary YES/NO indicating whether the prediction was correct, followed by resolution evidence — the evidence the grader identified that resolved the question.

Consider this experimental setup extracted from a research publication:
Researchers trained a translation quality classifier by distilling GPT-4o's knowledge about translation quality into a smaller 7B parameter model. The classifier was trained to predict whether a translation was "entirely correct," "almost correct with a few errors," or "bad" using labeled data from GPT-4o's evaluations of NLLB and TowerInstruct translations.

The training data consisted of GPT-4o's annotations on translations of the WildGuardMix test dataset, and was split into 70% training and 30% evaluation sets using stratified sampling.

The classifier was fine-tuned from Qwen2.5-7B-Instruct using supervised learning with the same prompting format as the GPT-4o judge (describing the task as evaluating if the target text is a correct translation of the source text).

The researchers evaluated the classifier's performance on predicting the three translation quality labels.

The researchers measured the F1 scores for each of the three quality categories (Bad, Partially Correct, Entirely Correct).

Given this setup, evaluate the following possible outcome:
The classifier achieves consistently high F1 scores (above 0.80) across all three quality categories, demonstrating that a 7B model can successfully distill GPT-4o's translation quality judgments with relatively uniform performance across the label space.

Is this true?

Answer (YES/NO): NO